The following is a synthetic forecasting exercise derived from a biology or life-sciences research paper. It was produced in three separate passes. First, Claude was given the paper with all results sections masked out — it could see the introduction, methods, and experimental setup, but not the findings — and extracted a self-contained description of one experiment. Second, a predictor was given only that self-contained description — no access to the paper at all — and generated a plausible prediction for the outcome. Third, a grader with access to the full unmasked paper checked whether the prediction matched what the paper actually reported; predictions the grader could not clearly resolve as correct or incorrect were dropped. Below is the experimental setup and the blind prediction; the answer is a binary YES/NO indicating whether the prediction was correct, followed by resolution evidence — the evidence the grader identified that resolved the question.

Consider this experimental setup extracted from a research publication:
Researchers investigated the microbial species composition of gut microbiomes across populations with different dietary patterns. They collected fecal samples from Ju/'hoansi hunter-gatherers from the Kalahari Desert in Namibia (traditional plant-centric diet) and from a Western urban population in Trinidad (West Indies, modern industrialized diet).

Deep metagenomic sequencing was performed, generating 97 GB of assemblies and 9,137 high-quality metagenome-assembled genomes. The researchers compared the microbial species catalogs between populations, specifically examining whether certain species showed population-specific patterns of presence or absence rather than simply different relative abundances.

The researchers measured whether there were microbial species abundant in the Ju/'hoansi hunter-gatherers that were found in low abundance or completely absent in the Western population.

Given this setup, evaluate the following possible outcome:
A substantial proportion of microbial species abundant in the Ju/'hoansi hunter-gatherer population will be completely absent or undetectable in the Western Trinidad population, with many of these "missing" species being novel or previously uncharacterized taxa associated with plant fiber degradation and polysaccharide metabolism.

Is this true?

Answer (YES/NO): YES